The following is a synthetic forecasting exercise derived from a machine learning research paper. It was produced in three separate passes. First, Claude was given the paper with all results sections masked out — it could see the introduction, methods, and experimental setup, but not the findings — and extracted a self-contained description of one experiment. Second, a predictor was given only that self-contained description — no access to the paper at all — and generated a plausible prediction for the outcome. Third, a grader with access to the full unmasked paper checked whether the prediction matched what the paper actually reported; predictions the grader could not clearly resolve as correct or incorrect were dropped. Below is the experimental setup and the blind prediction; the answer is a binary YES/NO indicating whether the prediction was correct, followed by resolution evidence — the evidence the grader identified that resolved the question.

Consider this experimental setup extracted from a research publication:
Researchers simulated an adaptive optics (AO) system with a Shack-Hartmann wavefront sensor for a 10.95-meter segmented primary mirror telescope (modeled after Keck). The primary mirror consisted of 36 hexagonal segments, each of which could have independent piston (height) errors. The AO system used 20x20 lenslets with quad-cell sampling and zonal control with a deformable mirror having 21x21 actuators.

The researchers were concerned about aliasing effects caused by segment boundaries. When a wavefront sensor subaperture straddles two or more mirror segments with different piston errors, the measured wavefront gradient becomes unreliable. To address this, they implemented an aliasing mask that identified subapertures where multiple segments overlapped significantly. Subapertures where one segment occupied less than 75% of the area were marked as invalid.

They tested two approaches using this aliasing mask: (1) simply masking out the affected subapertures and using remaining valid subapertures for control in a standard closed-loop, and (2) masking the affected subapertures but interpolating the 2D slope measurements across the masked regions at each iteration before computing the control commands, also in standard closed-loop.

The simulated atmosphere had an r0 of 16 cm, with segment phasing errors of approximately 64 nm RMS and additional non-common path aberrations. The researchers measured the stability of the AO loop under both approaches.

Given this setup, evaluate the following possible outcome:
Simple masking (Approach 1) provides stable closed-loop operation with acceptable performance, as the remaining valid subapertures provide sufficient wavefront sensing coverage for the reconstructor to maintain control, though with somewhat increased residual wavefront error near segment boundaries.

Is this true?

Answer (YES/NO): NO